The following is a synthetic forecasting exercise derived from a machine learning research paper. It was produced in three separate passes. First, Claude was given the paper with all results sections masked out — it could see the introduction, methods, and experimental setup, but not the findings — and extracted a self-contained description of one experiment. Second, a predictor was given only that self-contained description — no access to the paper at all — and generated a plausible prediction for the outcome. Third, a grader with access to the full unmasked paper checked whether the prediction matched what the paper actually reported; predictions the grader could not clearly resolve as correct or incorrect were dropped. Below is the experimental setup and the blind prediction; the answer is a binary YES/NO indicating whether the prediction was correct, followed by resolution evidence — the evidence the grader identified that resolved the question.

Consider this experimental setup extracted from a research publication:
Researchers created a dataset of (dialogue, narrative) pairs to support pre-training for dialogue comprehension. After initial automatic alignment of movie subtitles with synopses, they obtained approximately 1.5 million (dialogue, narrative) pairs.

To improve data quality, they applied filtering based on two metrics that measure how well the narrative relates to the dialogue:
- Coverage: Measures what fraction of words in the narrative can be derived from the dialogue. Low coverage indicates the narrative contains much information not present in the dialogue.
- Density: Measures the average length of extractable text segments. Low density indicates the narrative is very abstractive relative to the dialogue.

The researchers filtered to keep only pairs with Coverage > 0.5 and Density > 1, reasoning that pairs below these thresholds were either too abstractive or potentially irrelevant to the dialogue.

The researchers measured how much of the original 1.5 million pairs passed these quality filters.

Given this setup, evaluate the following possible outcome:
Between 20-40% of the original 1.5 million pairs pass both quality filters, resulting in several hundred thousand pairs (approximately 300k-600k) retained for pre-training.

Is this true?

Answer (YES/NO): NO